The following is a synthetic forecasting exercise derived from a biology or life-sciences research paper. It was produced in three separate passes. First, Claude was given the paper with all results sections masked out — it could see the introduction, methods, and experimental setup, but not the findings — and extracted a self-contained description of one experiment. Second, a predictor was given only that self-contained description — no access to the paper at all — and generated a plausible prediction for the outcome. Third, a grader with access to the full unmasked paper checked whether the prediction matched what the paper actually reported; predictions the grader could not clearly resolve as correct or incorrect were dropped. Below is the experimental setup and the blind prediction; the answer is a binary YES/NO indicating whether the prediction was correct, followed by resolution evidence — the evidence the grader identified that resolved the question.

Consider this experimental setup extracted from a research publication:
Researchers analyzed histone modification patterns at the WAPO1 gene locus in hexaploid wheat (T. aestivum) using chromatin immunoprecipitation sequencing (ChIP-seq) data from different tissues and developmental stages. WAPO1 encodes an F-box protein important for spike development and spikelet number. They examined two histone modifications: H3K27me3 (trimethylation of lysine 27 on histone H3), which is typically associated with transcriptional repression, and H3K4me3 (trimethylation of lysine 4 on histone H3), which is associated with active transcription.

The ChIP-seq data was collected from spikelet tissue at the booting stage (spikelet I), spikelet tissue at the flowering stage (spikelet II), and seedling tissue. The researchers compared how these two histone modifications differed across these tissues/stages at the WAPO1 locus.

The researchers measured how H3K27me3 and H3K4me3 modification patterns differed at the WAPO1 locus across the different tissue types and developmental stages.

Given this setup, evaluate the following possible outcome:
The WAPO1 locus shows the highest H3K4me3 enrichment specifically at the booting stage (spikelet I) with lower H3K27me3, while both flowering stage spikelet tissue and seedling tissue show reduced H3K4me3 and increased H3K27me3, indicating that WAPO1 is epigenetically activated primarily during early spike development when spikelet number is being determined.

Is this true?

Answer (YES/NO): NO